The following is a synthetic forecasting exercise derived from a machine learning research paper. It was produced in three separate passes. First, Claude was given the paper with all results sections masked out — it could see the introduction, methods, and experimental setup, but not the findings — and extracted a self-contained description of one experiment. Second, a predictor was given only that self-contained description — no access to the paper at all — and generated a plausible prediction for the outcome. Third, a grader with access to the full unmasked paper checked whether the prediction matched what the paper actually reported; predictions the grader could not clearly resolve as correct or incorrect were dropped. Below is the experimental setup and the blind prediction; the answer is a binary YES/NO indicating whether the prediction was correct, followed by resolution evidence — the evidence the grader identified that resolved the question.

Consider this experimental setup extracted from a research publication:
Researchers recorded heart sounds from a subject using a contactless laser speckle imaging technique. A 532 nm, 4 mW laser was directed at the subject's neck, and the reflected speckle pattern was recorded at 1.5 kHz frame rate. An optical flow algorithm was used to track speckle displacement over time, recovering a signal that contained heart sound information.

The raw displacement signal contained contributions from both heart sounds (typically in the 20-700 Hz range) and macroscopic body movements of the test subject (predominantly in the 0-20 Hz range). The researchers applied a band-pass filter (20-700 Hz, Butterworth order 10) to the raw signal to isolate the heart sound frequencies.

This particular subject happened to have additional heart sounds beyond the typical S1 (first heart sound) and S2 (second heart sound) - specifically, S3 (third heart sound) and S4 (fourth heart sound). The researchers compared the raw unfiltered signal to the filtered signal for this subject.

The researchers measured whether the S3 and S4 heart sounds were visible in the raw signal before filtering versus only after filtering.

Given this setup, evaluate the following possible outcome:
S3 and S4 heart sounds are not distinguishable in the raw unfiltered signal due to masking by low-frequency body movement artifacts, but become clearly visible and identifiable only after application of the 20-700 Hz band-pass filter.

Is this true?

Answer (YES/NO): YES